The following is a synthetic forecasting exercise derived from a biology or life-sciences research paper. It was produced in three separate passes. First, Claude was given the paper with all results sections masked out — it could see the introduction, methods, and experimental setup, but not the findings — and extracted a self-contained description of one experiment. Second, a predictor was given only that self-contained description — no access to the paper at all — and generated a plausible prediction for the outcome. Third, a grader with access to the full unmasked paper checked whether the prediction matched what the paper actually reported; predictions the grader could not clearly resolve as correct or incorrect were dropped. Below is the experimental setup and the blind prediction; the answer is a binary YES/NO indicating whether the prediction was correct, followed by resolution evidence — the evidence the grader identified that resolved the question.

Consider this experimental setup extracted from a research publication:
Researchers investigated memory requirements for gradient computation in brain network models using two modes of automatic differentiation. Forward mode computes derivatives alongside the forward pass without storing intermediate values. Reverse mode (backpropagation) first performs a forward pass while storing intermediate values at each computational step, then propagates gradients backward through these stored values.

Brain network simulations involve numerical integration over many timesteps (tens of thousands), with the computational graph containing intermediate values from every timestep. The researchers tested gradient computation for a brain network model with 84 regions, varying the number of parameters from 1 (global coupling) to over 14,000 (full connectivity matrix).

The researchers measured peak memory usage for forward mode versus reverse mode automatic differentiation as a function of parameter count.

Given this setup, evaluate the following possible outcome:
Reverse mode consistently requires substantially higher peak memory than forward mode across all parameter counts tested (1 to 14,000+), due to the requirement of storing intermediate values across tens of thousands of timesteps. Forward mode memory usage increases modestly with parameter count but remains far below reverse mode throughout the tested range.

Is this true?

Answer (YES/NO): NO